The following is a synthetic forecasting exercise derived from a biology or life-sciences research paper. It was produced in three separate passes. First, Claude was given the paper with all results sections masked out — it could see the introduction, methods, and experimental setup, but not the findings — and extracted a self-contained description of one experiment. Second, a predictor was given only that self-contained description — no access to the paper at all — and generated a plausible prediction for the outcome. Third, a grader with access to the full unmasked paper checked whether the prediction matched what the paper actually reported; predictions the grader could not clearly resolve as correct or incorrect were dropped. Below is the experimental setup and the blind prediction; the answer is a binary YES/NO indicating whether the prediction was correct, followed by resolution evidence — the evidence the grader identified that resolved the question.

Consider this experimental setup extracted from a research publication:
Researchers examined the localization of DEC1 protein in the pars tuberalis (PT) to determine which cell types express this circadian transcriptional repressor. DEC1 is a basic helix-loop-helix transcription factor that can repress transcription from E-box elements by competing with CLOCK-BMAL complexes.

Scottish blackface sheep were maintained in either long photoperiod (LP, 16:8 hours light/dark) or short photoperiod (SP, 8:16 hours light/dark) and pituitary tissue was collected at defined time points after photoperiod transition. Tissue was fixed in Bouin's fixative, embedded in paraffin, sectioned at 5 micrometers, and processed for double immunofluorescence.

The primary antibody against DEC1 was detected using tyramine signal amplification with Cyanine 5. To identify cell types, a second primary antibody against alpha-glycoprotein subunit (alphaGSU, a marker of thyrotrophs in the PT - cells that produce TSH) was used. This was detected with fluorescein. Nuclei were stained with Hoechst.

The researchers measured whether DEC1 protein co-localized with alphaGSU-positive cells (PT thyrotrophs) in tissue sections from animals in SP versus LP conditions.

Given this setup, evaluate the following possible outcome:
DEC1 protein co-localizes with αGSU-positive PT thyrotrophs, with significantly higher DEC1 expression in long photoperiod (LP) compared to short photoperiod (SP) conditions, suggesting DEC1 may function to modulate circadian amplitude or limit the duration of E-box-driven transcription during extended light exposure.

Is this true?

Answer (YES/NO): NO